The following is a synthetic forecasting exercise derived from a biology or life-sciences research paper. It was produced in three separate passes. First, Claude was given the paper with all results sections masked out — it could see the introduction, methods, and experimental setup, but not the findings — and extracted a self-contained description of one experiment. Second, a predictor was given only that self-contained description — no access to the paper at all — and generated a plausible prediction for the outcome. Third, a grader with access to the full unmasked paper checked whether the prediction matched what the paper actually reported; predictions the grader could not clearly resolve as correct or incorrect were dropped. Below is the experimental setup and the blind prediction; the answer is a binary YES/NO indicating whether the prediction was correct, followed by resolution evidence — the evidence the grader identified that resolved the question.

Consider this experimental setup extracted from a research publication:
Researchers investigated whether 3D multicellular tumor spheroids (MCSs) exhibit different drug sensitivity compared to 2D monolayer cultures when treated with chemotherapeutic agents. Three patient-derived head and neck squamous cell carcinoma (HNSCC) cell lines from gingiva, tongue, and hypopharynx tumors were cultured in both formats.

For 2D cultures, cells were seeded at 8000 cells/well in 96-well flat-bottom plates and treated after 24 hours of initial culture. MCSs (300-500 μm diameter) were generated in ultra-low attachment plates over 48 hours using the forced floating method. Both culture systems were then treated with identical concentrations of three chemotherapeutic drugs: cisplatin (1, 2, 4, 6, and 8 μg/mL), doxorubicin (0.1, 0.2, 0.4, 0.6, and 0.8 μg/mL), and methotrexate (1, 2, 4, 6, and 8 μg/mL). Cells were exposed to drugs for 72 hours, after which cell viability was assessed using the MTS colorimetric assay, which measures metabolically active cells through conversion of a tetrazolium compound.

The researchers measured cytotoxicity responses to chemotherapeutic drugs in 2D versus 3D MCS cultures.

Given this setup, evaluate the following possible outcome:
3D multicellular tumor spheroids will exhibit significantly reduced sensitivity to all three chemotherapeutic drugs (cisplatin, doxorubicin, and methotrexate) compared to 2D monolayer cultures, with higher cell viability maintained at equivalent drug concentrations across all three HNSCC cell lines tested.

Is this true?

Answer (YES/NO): NO